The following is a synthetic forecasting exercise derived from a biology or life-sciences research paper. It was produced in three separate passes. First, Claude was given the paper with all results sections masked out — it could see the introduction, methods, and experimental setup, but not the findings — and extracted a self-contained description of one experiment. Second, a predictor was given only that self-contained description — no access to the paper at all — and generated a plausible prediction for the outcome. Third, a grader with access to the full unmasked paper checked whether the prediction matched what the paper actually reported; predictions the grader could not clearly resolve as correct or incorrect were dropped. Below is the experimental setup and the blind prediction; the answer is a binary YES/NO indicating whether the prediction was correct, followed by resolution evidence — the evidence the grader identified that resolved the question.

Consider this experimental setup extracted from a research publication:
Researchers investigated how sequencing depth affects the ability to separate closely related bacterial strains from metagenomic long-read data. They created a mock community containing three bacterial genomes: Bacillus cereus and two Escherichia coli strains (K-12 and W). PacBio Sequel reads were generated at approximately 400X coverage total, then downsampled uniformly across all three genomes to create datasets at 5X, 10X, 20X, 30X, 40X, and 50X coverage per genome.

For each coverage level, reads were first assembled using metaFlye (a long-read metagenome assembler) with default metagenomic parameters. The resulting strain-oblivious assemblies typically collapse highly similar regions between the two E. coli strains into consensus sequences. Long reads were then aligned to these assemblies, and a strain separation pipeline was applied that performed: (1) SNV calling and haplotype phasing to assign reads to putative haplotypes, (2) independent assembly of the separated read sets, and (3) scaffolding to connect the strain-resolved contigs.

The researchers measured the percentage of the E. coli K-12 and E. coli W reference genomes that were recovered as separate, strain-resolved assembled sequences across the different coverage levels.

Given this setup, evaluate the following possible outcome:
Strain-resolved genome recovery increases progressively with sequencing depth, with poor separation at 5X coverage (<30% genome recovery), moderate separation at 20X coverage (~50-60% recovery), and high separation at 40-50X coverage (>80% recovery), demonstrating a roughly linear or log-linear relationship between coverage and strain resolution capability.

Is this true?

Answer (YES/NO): NO